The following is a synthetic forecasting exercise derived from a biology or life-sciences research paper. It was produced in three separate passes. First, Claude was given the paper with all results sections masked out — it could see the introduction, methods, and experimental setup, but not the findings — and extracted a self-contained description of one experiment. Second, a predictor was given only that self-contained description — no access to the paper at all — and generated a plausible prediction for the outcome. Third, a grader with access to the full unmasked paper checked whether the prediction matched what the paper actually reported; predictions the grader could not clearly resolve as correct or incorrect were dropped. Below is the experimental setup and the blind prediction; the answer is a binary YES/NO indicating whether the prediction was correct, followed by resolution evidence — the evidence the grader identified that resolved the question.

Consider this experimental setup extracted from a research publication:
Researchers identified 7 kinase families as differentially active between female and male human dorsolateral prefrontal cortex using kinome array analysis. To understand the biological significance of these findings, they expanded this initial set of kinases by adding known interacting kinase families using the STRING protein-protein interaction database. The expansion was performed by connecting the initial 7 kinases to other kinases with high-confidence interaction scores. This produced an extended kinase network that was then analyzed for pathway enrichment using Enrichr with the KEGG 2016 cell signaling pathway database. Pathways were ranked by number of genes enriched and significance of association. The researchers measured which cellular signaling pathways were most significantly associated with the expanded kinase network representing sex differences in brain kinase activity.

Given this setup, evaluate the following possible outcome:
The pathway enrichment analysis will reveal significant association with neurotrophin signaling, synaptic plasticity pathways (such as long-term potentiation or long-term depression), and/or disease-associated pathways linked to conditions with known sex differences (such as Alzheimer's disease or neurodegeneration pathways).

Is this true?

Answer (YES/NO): YES